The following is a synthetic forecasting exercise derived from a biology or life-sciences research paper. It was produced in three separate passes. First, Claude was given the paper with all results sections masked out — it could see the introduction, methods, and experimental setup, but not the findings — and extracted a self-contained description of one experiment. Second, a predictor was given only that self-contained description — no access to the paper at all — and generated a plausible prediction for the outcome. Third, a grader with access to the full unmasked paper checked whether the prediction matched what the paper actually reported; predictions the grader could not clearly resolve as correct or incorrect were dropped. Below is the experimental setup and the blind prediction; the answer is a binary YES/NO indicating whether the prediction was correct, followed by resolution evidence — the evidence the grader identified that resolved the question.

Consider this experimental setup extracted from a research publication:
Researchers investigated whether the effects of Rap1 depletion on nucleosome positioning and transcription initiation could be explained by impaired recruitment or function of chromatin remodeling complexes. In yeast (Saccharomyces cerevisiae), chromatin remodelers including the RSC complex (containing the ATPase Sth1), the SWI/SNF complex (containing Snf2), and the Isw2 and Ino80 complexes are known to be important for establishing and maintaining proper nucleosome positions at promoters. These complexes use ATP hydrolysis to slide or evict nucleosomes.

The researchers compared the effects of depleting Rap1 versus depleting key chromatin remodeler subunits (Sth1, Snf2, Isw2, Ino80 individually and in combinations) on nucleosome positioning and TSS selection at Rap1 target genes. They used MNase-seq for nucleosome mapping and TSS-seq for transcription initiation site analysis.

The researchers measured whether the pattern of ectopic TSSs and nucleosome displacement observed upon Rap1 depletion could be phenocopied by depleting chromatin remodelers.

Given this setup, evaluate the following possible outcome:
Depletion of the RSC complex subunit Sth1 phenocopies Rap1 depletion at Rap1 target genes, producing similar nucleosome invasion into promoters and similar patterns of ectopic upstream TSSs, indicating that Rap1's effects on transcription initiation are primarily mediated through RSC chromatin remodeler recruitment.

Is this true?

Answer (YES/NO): NO